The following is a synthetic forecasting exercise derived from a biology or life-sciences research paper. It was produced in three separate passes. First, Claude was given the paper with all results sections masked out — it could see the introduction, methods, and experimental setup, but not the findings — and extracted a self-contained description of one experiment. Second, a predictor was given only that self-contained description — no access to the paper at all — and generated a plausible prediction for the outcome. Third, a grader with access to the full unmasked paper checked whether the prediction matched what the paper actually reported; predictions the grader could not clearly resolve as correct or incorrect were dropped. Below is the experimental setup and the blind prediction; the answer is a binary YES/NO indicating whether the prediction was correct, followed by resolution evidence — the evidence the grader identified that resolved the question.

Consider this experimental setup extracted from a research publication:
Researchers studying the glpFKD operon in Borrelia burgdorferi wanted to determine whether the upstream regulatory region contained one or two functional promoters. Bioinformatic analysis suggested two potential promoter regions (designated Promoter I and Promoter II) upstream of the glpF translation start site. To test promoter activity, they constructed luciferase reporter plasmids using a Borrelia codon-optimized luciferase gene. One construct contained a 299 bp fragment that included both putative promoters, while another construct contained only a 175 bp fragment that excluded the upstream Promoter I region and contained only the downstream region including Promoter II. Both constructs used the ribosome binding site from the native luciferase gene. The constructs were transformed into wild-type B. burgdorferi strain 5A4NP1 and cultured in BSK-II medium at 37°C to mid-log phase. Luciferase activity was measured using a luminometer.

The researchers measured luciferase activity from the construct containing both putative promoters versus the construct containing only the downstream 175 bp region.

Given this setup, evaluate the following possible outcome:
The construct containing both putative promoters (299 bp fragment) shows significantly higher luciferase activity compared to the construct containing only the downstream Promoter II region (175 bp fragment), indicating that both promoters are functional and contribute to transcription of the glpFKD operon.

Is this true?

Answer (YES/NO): NO